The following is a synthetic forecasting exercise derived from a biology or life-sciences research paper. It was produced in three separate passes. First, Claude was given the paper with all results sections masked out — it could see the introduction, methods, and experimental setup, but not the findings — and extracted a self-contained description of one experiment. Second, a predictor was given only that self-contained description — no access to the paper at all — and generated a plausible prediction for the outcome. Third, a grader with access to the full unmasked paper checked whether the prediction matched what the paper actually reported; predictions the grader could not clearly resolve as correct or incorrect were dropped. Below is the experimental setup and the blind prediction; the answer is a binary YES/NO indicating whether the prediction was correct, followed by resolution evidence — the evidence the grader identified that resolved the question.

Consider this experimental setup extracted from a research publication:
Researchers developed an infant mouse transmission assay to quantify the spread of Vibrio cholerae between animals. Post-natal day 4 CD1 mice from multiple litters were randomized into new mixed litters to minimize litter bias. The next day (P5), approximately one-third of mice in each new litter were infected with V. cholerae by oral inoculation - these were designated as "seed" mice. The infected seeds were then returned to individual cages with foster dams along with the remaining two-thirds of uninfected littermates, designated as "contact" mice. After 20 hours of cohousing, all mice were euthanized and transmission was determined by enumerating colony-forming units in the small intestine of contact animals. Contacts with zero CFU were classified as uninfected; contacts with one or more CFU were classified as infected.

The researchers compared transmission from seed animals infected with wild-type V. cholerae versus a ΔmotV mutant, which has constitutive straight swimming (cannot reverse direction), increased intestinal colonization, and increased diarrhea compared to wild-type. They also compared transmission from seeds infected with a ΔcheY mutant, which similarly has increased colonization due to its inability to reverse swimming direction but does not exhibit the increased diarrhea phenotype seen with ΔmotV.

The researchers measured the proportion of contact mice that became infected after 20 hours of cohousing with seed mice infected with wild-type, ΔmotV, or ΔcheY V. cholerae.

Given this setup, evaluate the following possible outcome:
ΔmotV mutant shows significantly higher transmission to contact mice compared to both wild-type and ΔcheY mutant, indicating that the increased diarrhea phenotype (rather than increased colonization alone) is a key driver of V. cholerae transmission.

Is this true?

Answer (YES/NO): YES